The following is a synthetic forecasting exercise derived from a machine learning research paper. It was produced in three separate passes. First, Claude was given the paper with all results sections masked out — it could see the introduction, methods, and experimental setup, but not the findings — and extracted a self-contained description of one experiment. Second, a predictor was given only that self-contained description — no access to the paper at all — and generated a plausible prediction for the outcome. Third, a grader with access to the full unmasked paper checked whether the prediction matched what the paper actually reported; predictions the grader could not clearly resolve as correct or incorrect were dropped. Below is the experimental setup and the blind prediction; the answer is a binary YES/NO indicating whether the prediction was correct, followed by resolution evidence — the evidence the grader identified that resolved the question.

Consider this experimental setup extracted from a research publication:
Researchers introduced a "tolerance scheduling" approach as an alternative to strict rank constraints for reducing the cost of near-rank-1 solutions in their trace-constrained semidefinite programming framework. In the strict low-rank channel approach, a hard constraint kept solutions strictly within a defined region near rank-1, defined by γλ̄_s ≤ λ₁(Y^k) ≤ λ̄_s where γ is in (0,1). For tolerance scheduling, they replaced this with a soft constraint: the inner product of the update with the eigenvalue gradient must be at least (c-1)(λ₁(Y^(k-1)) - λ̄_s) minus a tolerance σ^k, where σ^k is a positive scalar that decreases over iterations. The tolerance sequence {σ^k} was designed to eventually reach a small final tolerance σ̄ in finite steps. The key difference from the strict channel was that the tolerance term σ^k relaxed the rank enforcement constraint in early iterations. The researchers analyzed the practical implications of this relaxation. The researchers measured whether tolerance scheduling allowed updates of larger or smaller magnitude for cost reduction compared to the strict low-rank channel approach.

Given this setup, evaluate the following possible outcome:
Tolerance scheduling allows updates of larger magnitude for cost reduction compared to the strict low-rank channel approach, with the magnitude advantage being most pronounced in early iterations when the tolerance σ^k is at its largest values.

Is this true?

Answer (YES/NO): NO